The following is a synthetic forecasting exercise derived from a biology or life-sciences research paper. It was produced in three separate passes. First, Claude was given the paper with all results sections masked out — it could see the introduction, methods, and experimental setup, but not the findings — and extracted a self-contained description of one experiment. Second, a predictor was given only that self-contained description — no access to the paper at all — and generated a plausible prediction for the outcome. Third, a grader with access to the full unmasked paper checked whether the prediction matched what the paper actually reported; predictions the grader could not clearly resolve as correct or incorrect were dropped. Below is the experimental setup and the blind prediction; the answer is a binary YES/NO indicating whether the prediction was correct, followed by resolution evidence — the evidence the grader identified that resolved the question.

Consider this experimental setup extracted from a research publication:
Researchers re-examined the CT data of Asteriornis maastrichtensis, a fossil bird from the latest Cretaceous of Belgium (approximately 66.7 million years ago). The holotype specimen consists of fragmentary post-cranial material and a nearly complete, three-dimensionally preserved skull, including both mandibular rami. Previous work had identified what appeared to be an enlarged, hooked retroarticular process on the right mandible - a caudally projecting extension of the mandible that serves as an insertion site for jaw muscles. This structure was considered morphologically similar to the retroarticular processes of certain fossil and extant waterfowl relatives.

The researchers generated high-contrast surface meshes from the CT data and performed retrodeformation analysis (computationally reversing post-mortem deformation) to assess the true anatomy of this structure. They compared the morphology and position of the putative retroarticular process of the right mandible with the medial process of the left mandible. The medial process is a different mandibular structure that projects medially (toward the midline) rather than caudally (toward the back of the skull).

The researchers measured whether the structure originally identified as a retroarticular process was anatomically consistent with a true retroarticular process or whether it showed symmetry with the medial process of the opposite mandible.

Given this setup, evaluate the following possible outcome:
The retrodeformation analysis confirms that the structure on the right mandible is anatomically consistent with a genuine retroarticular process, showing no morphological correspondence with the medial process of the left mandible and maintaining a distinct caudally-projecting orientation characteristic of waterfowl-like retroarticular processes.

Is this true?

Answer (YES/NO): NO